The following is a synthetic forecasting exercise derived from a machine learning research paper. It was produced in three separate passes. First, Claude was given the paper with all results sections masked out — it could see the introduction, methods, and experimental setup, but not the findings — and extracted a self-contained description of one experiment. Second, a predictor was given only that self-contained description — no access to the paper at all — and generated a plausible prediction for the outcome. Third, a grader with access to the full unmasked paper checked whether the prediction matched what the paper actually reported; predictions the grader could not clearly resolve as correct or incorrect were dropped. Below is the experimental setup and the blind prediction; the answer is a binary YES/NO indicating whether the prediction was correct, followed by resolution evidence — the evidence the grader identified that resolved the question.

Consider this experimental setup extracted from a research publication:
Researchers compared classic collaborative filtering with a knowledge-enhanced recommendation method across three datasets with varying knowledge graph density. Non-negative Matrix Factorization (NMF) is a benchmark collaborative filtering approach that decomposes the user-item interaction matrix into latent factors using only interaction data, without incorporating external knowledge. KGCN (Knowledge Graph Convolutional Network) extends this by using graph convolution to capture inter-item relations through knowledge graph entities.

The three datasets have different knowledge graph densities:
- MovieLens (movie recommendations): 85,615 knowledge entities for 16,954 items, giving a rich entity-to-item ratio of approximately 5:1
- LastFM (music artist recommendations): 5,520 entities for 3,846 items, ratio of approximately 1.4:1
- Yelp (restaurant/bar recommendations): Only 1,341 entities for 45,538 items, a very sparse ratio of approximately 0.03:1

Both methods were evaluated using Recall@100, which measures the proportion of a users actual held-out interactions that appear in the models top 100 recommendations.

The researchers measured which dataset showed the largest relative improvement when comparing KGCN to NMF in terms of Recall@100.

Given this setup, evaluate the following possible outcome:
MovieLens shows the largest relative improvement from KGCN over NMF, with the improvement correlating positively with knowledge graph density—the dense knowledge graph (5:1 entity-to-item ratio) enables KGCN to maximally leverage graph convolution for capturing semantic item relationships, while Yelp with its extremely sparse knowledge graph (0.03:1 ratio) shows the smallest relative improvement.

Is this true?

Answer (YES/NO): NO